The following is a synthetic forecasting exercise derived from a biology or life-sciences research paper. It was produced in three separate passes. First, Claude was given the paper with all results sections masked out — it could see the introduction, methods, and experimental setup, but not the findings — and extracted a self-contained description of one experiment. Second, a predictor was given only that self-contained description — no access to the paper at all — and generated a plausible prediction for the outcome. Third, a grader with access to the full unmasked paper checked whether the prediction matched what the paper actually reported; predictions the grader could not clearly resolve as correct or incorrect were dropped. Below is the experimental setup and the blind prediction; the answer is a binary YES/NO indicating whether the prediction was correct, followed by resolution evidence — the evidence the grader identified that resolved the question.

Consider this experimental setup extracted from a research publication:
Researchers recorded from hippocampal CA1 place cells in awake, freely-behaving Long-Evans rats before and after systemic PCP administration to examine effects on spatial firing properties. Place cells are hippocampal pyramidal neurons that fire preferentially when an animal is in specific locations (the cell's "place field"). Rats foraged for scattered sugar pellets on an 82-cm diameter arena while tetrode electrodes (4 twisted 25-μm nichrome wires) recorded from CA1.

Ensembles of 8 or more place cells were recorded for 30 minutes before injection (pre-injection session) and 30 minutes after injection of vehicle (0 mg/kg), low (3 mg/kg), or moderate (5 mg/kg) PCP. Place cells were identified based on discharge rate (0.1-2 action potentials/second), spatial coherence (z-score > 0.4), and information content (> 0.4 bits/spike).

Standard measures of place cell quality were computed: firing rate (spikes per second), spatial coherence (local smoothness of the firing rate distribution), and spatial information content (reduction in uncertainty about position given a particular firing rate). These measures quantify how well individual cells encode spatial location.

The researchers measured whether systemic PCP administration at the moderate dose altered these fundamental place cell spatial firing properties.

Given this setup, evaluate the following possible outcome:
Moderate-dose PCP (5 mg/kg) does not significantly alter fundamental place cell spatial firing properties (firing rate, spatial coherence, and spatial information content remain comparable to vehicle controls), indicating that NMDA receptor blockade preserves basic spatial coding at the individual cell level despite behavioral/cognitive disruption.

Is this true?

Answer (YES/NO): YES